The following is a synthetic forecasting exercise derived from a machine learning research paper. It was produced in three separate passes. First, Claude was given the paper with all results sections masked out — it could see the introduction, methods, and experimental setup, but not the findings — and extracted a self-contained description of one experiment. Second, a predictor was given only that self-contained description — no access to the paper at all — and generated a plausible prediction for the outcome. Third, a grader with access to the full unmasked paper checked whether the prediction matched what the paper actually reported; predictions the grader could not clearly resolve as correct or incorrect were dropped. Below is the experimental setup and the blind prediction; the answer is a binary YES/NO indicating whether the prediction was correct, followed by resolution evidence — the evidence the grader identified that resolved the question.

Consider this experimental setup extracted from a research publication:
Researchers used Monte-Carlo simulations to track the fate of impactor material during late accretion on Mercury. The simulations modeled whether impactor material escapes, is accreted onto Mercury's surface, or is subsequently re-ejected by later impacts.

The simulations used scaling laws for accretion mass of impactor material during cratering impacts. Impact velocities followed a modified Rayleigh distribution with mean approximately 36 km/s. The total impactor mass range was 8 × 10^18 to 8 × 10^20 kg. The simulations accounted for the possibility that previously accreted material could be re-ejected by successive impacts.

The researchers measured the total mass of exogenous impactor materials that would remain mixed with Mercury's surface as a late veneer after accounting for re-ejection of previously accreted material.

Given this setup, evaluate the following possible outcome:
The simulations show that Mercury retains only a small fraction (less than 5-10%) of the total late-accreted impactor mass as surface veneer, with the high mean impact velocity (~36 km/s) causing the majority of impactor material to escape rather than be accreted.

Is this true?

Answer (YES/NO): NO